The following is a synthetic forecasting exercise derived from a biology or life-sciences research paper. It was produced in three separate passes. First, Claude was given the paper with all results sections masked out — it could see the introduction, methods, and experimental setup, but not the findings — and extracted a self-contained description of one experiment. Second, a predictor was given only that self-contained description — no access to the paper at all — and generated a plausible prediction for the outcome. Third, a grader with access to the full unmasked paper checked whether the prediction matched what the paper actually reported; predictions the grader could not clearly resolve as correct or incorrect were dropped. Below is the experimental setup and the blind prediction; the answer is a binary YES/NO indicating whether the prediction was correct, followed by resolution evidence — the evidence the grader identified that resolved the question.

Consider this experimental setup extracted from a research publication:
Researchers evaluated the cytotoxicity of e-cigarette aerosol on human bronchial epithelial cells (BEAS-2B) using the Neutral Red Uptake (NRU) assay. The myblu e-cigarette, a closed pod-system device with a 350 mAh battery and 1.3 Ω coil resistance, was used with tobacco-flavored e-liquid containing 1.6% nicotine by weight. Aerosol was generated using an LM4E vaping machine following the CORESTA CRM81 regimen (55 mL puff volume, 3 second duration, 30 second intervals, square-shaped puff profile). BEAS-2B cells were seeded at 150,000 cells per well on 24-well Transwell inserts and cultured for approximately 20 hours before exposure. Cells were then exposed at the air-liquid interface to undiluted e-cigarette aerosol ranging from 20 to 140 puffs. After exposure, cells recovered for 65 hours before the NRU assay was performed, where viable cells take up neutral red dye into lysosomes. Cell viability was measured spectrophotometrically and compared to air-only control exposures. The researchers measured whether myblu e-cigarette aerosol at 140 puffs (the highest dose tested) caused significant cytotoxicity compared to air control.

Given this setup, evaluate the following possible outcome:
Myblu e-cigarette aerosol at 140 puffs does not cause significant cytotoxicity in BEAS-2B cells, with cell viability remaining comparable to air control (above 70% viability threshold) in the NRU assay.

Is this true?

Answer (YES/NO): NO